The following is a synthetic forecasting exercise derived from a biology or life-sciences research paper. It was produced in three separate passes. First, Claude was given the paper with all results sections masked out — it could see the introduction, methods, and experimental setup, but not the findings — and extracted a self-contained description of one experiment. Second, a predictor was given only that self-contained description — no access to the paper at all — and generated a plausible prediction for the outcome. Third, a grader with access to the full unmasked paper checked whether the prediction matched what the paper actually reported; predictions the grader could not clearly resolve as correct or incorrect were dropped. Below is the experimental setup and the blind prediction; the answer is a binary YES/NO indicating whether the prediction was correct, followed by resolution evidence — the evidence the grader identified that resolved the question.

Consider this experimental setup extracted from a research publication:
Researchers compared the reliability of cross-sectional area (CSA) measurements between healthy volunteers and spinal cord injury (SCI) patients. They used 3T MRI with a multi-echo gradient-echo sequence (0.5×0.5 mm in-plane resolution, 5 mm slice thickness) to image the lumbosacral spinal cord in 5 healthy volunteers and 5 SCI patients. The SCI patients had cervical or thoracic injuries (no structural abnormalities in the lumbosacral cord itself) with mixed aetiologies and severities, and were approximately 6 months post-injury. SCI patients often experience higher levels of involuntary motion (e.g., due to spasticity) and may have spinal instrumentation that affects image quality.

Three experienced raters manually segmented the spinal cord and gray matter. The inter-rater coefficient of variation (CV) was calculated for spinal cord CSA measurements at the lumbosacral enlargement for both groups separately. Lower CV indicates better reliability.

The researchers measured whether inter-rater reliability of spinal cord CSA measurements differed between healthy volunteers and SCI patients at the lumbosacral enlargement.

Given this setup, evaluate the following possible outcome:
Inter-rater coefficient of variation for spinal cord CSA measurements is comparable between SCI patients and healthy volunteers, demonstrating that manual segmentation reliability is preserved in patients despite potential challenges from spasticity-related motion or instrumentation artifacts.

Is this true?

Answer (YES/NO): NO